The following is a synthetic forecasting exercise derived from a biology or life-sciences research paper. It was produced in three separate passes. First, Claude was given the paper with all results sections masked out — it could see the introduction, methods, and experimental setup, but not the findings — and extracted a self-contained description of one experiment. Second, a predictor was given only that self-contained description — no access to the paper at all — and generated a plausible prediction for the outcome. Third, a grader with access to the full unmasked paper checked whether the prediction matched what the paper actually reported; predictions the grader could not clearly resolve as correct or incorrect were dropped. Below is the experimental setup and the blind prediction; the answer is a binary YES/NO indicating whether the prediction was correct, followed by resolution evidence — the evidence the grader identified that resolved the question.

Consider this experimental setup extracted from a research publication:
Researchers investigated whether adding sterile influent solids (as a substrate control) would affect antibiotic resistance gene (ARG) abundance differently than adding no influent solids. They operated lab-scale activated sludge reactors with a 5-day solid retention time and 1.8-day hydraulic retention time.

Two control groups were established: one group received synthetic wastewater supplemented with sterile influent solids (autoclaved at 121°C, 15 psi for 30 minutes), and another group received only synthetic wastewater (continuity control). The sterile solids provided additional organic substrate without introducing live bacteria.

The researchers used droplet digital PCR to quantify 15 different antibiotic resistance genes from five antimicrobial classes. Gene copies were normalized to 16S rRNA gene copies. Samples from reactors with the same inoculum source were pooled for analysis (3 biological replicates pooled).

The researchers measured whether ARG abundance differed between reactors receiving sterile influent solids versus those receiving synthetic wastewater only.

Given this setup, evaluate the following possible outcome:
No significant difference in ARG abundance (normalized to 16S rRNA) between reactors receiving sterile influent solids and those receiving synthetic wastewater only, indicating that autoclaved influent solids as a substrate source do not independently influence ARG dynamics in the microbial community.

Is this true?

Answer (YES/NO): YES